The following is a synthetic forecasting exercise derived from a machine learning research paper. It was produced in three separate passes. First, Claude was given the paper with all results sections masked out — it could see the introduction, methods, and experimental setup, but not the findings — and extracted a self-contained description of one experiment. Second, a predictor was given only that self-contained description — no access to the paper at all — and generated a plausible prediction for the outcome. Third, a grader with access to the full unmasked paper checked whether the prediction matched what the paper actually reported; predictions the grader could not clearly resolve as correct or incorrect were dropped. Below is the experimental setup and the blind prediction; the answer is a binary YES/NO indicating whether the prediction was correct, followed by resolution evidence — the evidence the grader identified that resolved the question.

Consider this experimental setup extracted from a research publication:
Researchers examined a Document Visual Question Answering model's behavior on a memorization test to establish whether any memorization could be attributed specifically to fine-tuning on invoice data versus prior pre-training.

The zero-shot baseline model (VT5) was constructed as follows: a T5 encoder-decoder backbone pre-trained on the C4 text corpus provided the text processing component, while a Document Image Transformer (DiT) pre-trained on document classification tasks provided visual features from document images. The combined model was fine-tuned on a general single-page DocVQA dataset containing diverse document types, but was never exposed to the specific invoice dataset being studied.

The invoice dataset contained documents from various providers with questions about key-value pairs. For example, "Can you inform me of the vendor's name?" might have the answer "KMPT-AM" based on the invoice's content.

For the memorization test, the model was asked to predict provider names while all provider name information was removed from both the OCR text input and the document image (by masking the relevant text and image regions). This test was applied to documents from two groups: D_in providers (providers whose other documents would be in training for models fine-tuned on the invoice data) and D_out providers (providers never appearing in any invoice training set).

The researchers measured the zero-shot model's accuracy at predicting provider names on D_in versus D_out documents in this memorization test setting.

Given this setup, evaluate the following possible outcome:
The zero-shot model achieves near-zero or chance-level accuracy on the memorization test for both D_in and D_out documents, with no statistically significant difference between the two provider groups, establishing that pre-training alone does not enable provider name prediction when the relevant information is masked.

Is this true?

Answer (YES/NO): YES